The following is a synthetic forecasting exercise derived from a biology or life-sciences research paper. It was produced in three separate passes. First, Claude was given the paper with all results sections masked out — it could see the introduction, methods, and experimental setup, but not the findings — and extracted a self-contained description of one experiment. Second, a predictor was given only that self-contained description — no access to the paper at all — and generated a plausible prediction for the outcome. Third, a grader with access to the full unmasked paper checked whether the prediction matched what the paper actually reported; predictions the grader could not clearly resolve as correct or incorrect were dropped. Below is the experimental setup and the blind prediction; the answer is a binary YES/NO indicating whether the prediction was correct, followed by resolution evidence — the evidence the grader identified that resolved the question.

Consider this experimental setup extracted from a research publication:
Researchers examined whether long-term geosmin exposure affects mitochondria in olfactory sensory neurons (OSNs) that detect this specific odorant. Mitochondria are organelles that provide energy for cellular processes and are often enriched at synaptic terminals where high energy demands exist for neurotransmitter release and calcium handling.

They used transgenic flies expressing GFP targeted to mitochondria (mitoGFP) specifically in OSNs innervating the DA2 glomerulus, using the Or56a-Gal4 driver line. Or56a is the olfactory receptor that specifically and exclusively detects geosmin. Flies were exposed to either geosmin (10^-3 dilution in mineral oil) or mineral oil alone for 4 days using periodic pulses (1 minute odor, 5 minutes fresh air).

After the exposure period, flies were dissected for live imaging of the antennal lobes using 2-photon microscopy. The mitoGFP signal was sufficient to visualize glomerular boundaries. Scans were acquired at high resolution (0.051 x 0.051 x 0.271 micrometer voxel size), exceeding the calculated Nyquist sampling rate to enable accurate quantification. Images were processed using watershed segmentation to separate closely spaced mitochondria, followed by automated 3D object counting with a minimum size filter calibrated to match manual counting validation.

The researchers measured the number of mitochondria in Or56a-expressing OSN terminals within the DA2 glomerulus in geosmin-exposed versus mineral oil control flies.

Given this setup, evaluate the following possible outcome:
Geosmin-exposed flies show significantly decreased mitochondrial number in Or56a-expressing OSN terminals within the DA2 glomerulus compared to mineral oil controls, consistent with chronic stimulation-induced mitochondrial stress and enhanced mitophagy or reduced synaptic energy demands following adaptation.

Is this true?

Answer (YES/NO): NO